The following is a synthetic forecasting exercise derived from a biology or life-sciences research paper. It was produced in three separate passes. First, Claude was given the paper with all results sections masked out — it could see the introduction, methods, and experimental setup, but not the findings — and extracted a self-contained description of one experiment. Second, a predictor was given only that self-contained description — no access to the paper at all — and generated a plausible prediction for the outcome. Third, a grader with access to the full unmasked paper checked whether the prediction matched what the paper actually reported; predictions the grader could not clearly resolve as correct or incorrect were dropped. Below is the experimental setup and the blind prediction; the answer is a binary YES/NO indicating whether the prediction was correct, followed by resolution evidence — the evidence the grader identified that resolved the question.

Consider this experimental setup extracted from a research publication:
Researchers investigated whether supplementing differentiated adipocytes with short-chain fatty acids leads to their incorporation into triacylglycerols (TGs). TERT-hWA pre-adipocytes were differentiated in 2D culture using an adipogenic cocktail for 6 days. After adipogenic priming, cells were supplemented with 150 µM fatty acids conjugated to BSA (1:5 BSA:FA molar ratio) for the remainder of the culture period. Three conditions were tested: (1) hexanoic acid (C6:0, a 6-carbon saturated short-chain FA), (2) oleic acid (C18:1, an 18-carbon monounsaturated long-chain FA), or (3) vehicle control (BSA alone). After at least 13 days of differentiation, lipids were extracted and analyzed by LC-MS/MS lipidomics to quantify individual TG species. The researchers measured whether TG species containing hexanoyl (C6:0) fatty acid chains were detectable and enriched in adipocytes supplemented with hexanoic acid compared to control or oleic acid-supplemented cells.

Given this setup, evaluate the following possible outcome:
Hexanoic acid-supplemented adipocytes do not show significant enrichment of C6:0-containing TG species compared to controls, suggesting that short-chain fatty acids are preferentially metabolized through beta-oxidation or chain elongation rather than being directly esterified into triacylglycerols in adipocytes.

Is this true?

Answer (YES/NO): NO